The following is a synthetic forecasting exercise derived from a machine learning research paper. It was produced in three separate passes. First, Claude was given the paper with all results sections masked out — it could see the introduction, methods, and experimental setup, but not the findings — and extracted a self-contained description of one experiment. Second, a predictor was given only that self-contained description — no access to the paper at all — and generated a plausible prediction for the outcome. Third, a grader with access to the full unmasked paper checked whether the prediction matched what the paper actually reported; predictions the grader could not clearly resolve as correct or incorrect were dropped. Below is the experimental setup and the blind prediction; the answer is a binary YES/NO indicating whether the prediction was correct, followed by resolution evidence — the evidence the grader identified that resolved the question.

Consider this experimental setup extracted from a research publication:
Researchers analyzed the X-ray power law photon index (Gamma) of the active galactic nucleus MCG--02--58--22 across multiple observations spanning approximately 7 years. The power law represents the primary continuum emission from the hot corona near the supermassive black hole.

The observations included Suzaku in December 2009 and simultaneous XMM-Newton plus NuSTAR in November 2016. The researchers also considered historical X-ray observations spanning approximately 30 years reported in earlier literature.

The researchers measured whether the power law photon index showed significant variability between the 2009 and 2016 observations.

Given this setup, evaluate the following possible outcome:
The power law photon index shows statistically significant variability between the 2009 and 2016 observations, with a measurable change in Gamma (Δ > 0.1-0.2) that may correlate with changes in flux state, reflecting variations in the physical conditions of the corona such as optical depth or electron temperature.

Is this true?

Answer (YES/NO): NO